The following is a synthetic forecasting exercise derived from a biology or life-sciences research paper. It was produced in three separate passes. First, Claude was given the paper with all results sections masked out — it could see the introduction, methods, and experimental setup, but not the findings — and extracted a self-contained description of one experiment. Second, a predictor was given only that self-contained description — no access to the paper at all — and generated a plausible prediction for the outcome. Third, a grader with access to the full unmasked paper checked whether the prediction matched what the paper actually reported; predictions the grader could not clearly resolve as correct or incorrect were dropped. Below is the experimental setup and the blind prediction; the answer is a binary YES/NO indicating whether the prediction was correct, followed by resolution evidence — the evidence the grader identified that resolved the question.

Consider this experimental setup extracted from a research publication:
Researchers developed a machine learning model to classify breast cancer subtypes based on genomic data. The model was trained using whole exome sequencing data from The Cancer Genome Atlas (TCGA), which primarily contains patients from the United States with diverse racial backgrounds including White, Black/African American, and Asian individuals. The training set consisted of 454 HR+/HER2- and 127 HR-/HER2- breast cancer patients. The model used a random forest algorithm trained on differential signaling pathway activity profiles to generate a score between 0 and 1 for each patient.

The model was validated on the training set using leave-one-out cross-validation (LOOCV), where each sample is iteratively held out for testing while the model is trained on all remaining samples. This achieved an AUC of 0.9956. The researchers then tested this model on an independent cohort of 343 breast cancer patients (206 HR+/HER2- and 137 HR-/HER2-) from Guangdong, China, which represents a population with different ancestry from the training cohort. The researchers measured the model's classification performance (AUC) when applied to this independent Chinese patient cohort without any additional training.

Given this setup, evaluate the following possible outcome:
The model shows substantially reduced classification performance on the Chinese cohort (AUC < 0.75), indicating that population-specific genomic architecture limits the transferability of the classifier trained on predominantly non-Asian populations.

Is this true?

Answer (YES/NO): NO